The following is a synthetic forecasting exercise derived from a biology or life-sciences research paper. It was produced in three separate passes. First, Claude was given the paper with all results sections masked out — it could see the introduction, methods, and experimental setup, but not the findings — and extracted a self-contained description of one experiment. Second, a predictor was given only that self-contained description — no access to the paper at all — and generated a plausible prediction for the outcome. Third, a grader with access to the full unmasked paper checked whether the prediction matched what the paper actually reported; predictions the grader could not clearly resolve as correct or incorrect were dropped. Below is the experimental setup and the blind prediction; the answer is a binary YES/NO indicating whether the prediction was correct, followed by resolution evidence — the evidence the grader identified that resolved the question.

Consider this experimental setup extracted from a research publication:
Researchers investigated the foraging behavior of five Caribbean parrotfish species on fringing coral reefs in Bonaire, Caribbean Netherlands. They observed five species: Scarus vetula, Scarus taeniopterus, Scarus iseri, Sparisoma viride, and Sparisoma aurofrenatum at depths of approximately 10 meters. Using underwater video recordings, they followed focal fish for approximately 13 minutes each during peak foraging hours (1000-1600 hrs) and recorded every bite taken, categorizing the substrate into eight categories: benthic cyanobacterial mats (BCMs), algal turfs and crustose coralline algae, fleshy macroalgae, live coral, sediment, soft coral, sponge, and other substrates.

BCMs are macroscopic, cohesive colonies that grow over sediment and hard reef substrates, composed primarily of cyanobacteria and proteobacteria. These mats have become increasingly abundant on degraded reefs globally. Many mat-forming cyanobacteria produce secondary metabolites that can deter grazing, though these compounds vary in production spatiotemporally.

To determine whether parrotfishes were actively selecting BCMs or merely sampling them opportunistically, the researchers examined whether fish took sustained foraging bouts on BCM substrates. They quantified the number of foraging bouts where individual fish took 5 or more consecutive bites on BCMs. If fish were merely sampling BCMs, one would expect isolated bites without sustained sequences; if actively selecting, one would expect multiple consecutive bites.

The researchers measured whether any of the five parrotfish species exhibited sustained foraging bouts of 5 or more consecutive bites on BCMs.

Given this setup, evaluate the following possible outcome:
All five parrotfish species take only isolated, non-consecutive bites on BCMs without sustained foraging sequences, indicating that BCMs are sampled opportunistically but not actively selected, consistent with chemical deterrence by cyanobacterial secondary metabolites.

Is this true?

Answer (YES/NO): NO